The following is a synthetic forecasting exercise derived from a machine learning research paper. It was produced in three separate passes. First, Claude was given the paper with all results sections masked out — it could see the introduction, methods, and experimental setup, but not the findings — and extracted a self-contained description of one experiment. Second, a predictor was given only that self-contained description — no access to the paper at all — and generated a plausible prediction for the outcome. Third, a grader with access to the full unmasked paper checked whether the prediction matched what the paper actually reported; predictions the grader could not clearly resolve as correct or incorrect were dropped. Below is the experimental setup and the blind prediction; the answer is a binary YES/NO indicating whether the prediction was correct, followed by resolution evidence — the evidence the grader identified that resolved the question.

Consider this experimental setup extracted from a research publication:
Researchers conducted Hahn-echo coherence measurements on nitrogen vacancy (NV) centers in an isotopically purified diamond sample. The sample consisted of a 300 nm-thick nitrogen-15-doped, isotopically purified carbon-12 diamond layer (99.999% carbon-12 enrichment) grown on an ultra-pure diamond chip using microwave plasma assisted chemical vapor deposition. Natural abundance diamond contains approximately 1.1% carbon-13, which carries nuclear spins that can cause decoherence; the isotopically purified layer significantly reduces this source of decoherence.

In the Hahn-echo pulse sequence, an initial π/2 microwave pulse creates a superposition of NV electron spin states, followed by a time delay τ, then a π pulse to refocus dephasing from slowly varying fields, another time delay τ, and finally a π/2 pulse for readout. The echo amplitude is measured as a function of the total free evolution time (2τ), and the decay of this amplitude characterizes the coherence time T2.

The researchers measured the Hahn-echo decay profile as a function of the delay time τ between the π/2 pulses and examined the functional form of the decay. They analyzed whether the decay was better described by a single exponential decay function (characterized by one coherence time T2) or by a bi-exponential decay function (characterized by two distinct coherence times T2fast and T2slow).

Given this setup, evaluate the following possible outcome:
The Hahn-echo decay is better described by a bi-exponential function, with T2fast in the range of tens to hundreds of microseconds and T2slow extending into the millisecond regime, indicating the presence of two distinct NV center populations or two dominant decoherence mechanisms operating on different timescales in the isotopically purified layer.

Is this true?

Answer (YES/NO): NO